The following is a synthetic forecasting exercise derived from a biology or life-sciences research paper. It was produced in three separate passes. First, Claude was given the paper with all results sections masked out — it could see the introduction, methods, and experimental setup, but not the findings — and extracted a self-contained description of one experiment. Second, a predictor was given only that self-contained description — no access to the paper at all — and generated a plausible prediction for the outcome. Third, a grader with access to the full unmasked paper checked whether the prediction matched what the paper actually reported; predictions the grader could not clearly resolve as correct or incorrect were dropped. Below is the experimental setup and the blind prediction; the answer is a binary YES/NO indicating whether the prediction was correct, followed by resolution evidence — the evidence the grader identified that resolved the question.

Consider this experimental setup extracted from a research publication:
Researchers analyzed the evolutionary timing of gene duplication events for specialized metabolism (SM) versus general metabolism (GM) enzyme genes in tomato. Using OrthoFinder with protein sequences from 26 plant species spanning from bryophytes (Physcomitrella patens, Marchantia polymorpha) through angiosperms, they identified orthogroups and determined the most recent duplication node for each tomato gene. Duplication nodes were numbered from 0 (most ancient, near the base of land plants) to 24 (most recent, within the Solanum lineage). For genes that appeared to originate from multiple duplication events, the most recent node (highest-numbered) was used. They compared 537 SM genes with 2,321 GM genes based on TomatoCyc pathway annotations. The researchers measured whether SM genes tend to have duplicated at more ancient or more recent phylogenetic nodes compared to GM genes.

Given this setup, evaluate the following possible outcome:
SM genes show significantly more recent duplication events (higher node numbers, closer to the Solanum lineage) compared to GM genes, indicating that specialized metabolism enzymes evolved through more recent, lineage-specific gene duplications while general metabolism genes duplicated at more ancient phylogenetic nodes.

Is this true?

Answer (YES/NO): YES